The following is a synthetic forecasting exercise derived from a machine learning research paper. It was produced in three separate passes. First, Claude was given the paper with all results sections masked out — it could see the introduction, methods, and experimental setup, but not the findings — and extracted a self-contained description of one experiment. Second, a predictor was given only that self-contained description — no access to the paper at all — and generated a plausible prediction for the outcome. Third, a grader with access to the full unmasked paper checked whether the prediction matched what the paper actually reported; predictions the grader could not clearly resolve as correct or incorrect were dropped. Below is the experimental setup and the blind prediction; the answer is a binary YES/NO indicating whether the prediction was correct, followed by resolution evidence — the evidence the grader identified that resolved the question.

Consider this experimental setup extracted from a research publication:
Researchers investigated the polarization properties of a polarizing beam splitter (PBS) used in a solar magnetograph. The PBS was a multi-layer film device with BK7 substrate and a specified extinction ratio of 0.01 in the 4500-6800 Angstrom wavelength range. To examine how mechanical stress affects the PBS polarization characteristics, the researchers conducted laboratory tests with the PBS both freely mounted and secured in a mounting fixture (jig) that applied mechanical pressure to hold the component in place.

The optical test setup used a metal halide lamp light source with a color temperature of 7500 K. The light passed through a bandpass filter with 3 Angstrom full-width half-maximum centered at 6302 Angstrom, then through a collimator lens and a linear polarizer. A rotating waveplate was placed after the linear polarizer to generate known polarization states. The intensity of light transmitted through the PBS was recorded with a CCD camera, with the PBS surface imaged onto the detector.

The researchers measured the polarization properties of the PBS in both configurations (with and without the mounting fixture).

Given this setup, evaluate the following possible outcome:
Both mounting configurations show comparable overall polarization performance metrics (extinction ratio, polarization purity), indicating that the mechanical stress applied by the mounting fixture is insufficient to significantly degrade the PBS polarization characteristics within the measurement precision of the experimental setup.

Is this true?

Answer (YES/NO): NO